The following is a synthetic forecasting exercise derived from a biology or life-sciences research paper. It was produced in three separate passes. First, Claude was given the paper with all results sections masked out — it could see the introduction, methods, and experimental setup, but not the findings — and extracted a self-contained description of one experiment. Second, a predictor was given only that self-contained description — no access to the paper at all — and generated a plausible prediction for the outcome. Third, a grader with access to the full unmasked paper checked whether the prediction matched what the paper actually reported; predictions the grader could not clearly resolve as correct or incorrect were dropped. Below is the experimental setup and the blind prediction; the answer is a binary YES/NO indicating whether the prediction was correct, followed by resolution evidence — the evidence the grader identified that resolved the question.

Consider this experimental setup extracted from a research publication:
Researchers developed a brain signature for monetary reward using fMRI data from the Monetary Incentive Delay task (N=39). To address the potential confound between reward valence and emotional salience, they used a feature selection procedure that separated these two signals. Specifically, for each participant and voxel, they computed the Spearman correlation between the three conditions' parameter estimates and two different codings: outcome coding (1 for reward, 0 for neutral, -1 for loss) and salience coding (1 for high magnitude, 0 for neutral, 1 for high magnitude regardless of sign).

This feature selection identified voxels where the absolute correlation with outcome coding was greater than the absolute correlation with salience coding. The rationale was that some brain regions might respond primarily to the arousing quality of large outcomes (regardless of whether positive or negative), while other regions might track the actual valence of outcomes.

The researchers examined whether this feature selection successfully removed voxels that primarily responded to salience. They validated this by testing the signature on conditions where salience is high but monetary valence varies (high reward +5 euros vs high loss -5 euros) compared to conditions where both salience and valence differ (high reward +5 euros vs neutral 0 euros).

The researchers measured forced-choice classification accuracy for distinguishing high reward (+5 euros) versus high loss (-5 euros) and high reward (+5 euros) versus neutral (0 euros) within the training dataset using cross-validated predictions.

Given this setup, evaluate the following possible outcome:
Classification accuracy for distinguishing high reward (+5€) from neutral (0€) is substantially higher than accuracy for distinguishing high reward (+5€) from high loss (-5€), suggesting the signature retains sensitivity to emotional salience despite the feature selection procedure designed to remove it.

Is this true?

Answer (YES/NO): NO